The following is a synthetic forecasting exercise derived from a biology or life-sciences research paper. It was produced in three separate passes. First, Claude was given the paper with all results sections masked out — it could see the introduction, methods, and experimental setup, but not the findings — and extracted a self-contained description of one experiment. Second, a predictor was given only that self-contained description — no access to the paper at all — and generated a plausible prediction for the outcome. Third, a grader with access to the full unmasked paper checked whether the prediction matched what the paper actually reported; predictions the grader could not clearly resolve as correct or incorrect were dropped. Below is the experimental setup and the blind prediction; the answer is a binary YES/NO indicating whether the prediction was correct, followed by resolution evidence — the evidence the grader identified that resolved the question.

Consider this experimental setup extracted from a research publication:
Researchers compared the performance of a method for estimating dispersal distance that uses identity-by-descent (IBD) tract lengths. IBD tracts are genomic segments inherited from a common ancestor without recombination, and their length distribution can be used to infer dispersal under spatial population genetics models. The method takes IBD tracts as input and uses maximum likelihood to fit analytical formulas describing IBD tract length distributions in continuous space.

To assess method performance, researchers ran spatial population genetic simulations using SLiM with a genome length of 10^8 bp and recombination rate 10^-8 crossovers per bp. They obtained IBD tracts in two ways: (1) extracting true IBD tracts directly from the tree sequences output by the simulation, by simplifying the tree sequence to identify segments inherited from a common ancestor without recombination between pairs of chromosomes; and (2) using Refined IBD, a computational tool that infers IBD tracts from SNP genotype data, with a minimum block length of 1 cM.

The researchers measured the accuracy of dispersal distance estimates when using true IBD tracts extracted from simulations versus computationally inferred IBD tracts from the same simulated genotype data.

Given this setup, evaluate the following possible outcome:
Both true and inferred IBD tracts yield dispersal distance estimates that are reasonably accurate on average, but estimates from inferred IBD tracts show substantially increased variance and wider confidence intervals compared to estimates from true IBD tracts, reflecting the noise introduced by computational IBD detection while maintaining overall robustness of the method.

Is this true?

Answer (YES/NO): NO